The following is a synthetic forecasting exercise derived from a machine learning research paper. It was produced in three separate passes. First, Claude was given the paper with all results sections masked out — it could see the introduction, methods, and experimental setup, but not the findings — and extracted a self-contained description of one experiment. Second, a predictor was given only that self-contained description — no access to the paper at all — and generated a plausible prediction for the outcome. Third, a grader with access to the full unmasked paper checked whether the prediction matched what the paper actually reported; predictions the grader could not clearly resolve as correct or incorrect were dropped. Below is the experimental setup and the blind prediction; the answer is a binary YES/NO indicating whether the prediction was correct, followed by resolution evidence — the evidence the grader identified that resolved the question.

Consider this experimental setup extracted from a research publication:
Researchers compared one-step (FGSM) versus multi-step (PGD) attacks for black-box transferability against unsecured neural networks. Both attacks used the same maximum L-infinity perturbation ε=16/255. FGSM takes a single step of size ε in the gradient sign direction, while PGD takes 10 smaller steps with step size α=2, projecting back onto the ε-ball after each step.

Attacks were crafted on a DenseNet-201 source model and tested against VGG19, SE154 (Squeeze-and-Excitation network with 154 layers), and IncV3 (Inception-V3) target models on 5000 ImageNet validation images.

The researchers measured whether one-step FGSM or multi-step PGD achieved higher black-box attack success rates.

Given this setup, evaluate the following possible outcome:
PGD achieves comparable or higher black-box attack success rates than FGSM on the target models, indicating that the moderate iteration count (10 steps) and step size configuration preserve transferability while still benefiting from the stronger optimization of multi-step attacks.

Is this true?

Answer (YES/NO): YES